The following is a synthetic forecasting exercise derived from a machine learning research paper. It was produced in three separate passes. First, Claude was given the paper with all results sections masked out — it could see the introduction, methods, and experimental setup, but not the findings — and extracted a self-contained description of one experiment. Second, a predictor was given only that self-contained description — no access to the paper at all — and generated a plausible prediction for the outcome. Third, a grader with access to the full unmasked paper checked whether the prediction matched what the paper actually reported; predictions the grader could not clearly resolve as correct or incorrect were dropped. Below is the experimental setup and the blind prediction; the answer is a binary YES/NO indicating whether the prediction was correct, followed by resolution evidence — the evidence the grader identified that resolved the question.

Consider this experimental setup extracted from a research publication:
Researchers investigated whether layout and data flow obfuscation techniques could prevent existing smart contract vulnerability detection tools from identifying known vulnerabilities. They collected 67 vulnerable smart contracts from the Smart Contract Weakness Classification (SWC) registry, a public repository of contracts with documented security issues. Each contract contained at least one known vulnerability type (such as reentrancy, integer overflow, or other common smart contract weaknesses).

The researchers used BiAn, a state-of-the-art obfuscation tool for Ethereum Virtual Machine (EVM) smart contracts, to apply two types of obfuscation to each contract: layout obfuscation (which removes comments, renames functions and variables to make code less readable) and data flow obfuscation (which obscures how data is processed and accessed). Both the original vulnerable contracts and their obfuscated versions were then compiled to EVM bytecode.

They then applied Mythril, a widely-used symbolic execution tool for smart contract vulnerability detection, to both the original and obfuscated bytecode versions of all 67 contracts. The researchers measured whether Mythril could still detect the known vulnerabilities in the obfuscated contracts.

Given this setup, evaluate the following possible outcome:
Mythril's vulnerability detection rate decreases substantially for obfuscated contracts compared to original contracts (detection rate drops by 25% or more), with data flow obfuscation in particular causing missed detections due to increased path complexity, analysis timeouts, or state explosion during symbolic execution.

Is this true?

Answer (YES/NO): NO